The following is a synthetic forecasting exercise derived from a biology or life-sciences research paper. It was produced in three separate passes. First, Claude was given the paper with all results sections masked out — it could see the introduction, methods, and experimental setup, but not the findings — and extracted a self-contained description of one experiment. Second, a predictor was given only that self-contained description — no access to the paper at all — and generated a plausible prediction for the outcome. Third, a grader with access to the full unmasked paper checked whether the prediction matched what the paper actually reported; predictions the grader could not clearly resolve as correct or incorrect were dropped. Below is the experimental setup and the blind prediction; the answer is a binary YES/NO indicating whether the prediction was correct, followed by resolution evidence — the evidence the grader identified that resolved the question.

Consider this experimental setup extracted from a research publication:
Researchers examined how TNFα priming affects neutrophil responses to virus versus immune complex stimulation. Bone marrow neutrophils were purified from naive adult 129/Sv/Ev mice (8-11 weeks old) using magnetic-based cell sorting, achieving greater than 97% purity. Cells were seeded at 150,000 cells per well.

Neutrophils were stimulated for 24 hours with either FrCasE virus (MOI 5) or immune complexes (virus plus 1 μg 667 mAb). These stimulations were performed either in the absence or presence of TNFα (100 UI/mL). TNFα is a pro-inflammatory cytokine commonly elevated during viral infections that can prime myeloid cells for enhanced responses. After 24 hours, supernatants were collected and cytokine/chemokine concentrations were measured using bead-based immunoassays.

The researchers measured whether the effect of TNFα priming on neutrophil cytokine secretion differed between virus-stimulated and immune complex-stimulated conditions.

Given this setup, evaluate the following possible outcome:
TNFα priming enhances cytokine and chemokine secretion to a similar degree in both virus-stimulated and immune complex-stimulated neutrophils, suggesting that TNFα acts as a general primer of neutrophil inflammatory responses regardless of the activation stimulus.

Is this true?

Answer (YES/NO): NO